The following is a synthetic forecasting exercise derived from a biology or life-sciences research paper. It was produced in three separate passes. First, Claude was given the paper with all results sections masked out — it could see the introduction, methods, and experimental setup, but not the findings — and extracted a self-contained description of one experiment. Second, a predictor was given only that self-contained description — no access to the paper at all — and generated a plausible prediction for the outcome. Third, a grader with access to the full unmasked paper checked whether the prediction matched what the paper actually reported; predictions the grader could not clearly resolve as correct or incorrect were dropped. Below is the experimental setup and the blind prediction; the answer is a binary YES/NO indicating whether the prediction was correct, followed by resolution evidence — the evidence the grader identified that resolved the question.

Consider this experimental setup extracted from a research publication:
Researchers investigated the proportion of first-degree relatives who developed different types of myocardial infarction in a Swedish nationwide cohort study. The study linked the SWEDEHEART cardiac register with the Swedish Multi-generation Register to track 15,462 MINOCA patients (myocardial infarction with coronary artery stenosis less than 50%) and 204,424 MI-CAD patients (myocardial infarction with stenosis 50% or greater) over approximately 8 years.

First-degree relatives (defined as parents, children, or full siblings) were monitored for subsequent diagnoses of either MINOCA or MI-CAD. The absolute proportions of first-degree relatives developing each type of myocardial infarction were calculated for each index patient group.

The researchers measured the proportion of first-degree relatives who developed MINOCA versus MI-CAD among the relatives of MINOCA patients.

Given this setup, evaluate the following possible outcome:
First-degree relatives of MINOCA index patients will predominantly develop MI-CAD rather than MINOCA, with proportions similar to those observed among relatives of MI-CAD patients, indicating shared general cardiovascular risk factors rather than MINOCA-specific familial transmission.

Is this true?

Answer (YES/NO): YES